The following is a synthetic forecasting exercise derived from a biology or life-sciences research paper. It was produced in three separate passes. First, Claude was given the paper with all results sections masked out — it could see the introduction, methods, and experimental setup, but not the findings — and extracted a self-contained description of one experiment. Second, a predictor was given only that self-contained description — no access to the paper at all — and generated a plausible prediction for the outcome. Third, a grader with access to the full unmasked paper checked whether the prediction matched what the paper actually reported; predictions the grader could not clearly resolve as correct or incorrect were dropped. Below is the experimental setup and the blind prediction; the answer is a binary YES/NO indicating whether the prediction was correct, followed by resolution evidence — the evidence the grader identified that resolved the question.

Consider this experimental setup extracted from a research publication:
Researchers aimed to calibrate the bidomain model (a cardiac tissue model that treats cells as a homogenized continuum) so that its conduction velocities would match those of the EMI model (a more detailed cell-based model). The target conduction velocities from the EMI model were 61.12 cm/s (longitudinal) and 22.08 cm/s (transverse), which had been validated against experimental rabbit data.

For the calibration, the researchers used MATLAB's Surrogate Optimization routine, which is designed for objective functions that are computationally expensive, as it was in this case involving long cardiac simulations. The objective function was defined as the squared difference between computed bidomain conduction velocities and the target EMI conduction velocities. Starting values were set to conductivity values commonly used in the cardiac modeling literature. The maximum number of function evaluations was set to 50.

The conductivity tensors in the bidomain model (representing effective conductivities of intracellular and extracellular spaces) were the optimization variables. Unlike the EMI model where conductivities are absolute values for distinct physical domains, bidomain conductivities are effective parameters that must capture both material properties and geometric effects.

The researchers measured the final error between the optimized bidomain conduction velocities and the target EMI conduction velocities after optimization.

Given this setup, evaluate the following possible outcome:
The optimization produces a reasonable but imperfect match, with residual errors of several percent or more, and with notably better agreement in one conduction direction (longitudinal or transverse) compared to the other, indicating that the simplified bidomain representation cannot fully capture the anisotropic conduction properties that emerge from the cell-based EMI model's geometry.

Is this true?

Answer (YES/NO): NO